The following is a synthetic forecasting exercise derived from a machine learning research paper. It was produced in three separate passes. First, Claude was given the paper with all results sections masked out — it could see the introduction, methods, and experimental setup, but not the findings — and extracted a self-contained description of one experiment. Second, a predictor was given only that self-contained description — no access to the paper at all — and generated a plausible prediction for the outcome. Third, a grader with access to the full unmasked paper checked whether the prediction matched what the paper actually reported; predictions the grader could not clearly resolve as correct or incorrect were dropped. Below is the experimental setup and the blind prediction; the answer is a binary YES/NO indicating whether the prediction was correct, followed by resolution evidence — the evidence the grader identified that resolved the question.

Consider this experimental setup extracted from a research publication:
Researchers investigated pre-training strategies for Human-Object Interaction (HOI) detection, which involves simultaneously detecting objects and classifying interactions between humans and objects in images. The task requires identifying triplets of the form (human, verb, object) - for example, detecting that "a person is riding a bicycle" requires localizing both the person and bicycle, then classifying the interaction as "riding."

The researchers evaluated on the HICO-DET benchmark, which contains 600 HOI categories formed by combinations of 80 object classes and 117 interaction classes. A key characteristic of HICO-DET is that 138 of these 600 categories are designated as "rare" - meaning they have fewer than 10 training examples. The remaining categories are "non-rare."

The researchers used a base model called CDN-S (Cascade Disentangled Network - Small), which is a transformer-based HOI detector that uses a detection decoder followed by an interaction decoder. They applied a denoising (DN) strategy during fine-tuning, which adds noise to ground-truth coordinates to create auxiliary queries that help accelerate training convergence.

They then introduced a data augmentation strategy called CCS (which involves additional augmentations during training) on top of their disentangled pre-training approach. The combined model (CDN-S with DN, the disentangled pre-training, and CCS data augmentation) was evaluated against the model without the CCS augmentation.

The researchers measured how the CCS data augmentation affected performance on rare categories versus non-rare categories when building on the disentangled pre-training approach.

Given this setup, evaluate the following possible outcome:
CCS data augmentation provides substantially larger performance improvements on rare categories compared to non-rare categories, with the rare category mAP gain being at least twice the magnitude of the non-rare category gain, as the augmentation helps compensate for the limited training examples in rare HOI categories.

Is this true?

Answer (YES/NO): NO